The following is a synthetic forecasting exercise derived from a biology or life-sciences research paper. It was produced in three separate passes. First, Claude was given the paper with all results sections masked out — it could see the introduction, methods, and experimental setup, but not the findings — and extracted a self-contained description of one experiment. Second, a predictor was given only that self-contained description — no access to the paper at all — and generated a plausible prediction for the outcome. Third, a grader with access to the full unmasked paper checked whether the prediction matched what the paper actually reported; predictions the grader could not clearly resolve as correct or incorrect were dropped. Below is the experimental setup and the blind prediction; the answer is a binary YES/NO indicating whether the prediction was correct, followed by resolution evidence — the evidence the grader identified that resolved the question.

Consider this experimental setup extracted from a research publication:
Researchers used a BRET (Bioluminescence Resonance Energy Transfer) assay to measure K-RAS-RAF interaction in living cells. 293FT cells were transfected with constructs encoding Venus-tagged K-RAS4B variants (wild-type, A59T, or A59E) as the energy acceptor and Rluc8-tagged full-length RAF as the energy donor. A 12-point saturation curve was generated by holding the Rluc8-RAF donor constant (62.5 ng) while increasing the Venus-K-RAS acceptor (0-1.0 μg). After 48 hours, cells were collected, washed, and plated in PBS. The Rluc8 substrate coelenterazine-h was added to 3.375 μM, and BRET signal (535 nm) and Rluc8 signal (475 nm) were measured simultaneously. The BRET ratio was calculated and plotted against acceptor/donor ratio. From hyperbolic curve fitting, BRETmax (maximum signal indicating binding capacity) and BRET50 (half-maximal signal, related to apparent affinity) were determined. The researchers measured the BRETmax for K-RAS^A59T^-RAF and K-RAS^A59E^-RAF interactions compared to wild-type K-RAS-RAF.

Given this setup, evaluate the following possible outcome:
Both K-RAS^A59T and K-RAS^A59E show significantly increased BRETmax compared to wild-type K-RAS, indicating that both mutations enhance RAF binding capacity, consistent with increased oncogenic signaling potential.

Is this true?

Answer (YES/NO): NO